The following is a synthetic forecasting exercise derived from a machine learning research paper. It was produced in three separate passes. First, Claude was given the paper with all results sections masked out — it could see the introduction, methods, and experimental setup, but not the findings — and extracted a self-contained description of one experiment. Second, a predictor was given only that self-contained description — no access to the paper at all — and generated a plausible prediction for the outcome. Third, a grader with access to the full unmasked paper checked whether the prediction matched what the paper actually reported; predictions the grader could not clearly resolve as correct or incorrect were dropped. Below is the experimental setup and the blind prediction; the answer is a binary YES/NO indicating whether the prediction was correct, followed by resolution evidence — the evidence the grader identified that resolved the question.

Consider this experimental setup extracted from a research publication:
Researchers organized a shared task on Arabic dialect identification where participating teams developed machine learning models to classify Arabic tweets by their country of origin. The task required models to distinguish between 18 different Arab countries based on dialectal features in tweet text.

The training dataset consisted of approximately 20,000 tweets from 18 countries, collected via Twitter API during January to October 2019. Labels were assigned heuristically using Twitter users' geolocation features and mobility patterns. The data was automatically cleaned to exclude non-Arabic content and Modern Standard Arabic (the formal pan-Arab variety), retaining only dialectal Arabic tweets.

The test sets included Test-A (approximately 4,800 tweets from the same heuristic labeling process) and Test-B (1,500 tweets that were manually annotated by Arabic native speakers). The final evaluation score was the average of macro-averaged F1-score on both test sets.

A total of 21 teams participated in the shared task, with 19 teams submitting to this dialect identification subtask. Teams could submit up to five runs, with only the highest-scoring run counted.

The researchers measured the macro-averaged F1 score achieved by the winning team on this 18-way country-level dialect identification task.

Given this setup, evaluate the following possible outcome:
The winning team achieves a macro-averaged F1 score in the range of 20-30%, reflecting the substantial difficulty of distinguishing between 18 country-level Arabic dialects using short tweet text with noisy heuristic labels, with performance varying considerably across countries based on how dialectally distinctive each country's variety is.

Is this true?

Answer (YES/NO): YES